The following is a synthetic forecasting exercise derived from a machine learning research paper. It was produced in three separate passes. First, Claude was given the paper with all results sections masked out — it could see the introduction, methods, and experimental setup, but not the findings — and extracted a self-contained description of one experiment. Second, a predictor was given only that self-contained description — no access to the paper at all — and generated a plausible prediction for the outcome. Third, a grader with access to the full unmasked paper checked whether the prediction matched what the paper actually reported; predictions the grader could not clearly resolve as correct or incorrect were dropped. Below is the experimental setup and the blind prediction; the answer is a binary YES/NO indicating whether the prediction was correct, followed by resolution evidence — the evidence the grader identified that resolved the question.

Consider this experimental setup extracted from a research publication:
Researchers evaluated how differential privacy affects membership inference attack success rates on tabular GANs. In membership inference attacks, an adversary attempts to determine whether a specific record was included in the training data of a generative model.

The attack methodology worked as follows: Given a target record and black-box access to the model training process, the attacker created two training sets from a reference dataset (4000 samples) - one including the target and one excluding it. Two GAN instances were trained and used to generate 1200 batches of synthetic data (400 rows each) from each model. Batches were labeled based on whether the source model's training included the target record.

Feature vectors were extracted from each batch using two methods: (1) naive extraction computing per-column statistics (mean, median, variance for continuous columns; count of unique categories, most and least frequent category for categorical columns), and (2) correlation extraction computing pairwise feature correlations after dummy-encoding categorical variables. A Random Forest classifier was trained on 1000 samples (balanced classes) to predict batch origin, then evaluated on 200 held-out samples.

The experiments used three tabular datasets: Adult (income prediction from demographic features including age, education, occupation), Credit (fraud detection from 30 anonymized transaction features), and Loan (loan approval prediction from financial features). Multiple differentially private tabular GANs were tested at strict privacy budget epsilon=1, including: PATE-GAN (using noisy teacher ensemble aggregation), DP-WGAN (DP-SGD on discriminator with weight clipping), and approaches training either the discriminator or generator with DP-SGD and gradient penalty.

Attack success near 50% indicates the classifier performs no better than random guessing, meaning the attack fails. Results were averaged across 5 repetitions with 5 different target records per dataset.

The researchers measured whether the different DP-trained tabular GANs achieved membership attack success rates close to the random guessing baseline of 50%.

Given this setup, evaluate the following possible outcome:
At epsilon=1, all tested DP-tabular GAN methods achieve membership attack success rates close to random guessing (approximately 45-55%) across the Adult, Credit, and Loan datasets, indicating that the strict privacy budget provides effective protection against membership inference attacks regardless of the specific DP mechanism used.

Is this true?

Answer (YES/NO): YES